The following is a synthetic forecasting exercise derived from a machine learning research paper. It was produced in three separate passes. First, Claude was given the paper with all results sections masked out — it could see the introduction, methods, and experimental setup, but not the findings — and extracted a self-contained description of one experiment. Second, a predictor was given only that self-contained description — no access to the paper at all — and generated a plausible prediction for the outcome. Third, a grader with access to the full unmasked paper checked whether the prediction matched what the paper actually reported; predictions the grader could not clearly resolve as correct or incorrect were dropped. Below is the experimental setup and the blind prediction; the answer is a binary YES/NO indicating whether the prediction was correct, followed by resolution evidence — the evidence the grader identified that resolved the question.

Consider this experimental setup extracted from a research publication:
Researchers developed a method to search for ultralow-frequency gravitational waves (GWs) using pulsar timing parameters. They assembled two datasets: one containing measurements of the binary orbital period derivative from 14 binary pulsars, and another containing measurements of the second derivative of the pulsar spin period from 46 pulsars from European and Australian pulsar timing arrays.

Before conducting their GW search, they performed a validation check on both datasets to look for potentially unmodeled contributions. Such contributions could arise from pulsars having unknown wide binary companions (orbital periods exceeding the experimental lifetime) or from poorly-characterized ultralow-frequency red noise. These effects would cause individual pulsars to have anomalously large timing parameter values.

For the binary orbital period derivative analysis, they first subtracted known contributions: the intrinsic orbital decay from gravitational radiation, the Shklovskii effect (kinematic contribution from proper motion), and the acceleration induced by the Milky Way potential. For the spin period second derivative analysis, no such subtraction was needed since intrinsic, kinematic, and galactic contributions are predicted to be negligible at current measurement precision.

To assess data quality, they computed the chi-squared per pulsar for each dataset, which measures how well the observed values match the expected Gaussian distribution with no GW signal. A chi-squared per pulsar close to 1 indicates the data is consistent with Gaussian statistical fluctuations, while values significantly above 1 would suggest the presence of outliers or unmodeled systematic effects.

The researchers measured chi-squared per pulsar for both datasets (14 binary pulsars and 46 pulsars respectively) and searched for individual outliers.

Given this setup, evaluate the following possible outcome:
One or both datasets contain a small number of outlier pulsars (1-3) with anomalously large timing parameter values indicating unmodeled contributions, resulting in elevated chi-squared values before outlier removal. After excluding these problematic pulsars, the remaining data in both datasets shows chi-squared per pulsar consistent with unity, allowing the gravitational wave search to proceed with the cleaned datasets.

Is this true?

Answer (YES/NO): NO